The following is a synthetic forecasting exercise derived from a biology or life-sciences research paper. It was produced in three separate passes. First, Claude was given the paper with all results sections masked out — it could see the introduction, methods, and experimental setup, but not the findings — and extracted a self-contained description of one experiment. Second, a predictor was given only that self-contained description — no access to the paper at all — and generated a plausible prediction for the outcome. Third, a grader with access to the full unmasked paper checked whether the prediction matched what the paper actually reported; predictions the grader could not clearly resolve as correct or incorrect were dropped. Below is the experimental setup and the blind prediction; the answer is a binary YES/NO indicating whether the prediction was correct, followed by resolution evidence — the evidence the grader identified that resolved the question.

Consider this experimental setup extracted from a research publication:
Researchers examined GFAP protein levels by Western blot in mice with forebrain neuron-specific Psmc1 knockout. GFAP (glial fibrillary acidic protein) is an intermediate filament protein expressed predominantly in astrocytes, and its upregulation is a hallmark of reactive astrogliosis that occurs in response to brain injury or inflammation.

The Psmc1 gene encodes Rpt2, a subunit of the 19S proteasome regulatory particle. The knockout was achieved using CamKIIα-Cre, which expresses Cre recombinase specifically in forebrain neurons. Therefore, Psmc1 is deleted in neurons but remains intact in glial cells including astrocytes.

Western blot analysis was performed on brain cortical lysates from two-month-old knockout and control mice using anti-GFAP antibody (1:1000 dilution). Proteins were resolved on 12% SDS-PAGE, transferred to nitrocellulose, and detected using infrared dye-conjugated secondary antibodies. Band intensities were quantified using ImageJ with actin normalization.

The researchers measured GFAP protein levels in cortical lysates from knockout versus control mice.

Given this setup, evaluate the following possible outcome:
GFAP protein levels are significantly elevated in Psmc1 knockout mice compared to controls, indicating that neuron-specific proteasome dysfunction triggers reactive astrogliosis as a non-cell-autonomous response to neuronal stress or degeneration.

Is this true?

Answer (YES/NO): YES